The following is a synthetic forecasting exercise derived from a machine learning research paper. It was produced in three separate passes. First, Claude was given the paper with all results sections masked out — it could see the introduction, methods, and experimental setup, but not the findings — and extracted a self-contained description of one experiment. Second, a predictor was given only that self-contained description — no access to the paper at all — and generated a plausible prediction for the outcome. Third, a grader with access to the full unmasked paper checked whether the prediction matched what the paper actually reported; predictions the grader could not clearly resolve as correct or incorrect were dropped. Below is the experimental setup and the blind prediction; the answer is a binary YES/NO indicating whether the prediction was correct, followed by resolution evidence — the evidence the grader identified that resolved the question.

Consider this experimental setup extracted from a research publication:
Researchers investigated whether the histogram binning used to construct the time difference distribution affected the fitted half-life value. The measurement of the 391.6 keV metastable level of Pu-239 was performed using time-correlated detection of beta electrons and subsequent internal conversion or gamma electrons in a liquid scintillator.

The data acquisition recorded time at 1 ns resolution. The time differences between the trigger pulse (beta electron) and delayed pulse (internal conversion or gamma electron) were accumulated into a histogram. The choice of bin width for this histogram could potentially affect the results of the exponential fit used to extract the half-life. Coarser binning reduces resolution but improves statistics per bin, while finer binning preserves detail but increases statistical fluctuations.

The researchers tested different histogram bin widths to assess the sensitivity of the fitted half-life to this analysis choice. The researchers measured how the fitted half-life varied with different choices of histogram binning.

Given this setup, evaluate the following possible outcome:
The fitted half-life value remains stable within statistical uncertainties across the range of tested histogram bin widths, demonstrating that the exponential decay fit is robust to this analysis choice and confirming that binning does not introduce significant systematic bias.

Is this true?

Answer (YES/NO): YES